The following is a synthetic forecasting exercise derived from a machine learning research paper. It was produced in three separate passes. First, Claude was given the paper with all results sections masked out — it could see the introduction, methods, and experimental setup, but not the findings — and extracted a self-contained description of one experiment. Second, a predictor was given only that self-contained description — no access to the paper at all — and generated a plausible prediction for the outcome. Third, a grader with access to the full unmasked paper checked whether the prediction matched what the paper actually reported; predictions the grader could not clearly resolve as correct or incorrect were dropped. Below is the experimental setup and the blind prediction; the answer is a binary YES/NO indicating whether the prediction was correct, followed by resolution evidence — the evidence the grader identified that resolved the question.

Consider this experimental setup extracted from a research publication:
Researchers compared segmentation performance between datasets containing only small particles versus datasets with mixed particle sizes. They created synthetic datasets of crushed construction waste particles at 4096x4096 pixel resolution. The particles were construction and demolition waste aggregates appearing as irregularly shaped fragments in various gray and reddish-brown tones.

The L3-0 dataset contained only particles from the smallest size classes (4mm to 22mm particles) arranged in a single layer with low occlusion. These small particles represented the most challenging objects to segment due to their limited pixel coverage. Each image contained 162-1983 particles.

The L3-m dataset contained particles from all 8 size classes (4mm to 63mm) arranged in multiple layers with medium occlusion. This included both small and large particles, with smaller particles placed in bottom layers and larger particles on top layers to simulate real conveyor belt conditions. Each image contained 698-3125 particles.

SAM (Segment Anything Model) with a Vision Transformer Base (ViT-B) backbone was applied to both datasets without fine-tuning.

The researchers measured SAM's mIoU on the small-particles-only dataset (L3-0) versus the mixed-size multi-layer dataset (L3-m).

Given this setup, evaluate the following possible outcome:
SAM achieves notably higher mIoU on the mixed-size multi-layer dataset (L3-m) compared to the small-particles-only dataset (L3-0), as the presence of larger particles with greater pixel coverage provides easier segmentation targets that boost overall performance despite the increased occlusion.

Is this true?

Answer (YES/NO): NO